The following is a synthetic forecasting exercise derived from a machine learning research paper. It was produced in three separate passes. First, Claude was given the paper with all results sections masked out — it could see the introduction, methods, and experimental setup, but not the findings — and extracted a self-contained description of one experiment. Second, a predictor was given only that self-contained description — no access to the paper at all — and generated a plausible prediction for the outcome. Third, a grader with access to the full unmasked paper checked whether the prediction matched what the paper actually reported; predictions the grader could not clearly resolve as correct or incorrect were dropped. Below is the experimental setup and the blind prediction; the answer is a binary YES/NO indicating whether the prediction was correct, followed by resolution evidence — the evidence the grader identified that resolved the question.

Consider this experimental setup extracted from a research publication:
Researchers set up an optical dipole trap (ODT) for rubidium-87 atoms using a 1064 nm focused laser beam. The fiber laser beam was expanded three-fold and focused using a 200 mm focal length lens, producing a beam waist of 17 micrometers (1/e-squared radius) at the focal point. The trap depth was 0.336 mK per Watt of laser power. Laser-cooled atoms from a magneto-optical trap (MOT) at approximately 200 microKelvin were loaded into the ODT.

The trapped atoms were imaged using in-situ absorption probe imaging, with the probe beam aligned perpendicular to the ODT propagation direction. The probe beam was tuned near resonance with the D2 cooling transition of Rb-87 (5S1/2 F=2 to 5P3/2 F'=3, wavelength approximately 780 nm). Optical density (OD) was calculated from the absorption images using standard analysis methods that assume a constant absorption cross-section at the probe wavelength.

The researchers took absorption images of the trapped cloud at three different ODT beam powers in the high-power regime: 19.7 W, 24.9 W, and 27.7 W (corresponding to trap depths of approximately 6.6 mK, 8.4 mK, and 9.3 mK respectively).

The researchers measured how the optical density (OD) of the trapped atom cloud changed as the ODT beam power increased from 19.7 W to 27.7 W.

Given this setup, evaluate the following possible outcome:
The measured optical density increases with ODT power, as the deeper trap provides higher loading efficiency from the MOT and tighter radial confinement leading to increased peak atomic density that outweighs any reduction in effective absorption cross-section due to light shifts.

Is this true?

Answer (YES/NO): NO